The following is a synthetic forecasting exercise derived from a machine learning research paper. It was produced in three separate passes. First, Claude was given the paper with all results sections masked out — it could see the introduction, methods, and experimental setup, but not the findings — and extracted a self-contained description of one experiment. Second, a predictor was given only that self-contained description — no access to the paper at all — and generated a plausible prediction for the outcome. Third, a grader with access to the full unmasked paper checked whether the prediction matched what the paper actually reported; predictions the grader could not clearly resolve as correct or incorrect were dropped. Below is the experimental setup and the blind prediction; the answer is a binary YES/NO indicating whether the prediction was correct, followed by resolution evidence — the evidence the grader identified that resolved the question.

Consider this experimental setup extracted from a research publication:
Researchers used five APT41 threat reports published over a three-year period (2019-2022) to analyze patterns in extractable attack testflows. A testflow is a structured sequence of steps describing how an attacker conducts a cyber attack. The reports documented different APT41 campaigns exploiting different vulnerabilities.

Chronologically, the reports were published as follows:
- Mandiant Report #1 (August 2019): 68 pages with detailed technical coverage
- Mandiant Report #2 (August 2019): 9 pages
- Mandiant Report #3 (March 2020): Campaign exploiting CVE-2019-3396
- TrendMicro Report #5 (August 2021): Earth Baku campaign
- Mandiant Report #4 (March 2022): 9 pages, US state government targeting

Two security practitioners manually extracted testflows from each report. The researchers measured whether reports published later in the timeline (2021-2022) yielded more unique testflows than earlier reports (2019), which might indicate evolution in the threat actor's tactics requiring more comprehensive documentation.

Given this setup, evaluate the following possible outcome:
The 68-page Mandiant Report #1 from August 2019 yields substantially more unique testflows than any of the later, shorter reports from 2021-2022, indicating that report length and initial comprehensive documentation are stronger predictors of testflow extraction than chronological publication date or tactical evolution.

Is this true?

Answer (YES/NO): NO